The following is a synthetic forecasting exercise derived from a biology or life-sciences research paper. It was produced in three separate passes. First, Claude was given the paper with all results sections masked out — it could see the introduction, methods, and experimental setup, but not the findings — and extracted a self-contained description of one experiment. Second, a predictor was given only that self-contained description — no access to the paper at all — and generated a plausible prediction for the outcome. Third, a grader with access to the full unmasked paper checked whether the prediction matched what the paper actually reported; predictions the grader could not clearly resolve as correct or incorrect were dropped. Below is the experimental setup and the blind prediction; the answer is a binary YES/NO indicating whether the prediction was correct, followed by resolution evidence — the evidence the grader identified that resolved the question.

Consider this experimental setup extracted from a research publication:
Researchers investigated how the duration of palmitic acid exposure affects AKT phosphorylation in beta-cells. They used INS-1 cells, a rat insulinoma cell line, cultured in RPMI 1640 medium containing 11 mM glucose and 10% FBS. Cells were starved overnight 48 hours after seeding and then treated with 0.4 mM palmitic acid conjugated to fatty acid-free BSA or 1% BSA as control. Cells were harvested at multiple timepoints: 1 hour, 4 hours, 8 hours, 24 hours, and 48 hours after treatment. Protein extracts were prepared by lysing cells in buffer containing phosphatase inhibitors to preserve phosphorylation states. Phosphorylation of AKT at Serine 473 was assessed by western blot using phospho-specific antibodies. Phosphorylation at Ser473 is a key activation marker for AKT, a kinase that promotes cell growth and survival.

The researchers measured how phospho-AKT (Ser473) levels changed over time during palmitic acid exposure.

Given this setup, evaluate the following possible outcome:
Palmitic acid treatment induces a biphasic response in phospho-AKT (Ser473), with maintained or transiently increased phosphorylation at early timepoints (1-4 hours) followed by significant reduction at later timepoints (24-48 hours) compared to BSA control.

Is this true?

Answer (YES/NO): YES